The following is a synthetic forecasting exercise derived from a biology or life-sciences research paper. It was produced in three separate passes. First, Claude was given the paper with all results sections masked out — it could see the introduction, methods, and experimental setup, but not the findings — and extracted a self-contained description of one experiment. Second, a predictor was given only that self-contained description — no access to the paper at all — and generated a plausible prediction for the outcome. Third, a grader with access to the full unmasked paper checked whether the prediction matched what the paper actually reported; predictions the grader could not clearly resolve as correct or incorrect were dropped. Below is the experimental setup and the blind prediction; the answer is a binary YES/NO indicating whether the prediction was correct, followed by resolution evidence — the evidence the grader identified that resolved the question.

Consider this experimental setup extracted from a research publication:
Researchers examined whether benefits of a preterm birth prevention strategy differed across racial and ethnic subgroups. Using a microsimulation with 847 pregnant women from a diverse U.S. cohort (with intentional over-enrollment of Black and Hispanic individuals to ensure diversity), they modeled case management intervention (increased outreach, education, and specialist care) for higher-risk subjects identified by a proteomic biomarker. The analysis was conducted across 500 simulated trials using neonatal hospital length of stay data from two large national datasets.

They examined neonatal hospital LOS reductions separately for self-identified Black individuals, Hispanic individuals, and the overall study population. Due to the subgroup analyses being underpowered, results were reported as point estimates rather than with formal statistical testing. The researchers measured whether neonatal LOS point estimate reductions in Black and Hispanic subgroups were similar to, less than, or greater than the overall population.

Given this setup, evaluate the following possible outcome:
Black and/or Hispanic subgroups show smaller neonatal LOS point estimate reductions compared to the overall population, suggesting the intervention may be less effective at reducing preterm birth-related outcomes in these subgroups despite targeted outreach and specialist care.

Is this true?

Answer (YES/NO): NO